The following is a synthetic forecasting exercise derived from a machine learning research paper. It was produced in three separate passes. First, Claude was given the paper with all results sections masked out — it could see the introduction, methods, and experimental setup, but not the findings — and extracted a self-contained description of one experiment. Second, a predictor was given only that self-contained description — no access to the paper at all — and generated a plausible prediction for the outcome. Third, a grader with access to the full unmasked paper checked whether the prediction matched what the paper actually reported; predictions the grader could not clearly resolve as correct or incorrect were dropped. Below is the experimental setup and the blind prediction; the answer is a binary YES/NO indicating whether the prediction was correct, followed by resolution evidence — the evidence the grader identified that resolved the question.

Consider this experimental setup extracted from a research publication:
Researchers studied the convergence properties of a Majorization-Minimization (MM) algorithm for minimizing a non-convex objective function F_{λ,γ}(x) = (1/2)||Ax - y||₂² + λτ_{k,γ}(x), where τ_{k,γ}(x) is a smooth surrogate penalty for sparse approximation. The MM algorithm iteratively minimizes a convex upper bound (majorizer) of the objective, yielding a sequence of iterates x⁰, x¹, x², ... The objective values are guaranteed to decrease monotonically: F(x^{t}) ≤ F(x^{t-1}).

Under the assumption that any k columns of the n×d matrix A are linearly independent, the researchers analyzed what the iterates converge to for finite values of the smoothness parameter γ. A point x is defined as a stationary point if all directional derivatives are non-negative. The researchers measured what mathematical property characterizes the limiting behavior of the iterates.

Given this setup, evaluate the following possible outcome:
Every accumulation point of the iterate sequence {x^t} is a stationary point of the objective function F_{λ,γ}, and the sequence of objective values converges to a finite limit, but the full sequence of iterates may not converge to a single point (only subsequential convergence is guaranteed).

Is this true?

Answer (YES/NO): YES